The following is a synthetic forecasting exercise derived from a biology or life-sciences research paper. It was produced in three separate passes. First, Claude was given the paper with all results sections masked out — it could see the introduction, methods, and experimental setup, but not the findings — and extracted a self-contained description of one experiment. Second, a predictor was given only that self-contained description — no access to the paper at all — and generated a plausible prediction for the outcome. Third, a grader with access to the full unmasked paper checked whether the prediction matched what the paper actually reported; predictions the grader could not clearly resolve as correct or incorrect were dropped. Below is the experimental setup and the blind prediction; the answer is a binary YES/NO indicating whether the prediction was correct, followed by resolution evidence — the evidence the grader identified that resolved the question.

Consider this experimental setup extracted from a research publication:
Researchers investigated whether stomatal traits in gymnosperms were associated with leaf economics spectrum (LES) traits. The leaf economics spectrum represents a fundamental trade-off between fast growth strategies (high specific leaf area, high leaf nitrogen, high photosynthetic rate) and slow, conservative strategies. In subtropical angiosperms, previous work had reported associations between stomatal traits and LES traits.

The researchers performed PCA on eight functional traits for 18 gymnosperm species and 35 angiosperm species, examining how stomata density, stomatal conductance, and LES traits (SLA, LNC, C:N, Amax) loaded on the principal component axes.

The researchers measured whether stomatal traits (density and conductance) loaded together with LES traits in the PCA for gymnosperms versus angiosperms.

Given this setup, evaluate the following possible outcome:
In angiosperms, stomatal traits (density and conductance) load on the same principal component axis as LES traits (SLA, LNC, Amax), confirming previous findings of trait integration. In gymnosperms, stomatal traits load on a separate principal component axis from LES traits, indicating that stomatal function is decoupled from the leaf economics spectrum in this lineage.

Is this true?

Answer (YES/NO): NO